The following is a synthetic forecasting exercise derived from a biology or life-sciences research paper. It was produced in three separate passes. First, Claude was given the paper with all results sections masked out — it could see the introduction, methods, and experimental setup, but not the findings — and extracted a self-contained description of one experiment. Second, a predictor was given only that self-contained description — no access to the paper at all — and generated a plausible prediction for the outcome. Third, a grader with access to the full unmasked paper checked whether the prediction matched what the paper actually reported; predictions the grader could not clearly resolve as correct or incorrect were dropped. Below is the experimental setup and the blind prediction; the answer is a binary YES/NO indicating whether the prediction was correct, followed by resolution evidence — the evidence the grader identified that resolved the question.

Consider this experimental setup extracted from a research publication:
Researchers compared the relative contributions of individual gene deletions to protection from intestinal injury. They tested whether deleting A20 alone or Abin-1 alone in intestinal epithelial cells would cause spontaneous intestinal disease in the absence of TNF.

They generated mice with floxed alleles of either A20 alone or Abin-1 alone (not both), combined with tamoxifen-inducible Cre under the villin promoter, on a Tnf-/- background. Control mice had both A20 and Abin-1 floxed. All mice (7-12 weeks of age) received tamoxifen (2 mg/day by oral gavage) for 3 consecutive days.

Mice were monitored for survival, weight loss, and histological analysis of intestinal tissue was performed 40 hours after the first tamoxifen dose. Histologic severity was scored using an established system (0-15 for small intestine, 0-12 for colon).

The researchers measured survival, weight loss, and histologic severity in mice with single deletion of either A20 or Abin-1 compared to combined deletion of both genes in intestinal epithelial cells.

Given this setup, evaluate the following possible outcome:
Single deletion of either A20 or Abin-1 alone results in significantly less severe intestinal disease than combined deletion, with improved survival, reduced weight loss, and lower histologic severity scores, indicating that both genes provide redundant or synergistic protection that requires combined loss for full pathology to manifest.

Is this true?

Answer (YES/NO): YES